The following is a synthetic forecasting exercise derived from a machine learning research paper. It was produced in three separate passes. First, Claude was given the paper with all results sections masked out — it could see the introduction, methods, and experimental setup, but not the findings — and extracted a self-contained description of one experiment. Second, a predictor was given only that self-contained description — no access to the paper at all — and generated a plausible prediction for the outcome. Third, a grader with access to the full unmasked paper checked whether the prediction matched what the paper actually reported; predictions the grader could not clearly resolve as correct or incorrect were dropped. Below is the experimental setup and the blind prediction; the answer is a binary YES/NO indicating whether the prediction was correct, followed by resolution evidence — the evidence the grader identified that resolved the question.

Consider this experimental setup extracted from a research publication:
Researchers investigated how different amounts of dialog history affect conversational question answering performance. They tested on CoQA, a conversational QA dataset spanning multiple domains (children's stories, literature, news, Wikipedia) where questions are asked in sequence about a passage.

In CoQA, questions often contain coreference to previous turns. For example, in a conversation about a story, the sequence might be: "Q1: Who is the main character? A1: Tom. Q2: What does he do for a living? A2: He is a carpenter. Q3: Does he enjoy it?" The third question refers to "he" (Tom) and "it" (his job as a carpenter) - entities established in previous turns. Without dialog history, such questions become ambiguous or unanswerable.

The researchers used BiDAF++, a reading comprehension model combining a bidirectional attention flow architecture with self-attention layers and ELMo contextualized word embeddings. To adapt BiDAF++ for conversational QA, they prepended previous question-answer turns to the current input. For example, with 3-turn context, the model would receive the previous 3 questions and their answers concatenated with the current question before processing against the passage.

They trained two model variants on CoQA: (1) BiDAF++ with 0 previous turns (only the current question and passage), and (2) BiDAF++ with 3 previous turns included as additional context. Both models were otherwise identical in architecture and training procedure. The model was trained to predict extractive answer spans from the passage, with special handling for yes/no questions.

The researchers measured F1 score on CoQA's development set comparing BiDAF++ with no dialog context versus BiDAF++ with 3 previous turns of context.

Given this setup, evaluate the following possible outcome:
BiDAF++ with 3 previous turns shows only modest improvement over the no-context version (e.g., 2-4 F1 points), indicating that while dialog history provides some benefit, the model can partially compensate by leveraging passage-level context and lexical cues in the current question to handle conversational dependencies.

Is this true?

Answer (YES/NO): NO